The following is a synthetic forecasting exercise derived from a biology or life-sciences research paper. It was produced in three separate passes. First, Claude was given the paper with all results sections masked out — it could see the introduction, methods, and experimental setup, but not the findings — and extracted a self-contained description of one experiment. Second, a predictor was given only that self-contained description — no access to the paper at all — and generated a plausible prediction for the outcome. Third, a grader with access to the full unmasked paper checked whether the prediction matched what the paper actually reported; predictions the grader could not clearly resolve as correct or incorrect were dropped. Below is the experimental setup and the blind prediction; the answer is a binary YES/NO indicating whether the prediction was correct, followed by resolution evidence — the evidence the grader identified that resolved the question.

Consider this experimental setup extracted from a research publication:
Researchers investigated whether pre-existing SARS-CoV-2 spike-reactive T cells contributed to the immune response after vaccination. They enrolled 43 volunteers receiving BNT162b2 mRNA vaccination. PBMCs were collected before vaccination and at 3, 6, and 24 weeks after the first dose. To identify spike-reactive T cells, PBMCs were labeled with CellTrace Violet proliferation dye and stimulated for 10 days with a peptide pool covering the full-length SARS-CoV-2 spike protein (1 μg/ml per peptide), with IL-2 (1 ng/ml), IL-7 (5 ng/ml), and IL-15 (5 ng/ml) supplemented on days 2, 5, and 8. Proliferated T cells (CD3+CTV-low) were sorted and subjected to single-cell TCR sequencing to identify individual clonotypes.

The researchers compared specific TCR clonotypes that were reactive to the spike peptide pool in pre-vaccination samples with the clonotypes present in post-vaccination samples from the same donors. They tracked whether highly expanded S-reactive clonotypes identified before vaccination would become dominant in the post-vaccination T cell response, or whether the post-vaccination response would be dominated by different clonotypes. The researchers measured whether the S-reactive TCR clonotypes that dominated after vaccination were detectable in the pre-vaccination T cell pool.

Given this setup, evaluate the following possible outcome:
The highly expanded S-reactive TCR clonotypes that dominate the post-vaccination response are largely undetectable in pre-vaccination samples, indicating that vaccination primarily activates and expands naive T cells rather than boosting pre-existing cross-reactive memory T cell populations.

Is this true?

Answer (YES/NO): YES